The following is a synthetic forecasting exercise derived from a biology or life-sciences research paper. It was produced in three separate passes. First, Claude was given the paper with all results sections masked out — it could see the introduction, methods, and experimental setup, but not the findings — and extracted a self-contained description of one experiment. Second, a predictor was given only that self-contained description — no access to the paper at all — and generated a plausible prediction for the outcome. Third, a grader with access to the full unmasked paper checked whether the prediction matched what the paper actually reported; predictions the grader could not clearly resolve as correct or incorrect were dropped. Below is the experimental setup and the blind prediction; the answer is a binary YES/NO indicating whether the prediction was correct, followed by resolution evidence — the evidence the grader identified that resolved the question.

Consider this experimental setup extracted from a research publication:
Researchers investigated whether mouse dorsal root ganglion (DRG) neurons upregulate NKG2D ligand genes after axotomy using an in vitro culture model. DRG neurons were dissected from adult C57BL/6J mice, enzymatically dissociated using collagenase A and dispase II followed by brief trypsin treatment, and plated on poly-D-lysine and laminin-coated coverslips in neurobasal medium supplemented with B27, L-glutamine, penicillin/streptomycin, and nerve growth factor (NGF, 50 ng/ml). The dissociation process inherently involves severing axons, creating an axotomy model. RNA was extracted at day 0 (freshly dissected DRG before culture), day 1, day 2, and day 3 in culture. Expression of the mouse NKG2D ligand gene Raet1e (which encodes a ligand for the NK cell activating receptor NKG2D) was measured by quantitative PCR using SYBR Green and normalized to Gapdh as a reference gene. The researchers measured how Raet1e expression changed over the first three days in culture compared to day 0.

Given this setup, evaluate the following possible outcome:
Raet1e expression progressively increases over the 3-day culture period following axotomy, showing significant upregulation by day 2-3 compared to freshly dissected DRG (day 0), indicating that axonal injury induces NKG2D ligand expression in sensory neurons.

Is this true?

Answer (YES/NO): YES